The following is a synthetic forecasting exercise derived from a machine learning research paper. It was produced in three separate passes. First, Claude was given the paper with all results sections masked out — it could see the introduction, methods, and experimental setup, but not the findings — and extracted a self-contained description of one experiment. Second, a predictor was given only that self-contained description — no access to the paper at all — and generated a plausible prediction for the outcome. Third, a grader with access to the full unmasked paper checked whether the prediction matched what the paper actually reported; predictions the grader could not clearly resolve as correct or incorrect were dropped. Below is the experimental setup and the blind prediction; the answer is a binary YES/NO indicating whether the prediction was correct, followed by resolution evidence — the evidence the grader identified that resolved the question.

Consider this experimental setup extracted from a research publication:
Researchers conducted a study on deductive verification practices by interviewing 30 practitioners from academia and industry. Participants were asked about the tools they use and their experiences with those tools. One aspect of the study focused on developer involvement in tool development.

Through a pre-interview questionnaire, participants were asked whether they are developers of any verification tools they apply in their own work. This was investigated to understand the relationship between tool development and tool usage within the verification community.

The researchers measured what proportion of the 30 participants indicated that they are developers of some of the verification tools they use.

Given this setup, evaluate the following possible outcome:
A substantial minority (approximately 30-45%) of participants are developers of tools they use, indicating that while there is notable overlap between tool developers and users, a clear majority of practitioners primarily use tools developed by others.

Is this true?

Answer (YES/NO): NO